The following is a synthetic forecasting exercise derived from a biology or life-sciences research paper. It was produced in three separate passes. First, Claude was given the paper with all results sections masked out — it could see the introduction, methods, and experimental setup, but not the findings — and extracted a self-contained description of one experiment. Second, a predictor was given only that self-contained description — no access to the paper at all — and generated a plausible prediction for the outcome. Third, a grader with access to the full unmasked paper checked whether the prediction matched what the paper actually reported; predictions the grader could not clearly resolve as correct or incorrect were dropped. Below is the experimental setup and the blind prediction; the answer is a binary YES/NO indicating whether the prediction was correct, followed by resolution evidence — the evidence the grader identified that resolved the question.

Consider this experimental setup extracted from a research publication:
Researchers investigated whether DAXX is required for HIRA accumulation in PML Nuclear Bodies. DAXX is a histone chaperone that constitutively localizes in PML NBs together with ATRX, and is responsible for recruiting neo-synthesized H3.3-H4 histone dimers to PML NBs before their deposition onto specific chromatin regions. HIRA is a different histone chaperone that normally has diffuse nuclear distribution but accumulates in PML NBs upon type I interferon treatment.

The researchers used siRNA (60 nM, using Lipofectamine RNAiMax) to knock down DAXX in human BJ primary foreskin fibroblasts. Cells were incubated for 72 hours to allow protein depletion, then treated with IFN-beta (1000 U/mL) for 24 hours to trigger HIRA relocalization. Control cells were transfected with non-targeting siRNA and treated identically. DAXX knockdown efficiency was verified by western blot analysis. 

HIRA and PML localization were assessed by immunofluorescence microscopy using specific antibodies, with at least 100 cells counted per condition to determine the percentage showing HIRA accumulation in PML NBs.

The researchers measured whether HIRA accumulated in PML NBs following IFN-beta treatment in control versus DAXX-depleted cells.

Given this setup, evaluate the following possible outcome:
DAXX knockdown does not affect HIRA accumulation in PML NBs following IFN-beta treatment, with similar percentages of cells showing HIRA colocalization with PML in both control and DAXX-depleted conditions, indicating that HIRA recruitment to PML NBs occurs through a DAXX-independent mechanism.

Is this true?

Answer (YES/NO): NO